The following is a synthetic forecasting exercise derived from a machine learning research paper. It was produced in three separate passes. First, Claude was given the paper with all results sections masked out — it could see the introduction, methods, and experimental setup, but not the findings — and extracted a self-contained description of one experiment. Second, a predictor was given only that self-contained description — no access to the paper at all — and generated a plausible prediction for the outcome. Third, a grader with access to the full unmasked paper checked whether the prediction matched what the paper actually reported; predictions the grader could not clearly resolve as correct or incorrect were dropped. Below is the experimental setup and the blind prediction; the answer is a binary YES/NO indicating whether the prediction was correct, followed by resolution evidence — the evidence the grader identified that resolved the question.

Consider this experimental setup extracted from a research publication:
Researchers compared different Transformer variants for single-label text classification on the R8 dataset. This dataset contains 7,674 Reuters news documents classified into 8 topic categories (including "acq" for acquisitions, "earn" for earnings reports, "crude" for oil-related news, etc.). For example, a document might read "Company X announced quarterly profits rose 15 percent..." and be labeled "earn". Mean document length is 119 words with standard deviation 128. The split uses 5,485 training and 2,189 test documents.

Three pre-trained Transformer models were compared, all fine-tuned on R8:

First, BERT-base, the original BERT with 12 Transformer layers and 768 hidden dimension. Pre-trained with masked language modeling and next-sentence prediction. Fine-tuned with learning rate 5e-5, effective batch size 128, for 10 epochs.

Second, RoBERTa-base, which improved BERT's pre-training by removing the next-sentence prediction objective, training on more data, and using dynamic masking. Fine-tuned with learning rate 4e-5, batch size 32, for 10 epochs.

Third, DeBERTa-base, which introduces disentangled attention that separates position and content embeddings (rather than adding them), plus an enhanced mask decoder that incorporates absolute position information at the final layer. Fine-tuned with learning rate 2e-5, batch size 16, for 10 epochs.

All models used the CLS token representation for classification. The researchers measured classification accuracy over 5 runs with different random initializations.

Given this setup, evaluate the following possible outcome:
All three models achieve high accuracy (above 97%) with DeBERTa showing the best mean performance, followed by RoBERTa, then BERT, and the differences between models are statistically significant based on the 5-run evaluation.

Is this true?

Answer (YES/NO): NO